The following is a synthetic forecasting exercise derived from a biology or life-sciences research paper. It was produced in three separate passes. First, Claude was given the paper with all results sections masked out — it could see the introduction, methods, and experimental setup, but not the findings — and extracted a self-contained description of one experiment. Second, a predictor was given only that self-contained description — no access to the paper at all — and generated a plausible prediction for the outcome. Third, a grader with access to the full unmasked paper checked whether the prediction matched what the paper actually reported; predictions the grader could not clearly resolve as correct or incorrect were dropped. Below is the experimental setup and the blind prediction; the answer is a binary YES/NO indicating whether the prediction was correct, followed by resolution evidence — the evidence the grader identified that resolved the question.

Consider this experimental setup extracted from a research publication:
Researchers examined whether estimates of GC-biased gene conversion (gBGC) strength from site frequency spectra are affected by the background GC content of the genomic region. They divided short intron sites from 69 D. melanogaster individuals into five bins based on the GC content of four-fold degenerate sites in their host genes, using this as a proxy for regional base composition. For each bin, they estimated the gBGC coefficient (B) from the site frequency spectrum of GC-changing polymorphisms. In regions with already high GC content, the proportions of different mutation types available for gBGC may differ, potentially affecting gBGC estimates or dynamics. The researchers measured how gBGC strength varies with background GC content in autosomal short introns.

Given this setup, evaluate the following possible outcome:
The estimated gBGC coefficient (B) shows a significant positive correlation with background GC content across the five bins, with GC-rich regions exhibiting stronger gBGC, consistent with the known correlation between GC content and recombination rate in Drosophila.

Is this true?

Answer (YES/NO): NO